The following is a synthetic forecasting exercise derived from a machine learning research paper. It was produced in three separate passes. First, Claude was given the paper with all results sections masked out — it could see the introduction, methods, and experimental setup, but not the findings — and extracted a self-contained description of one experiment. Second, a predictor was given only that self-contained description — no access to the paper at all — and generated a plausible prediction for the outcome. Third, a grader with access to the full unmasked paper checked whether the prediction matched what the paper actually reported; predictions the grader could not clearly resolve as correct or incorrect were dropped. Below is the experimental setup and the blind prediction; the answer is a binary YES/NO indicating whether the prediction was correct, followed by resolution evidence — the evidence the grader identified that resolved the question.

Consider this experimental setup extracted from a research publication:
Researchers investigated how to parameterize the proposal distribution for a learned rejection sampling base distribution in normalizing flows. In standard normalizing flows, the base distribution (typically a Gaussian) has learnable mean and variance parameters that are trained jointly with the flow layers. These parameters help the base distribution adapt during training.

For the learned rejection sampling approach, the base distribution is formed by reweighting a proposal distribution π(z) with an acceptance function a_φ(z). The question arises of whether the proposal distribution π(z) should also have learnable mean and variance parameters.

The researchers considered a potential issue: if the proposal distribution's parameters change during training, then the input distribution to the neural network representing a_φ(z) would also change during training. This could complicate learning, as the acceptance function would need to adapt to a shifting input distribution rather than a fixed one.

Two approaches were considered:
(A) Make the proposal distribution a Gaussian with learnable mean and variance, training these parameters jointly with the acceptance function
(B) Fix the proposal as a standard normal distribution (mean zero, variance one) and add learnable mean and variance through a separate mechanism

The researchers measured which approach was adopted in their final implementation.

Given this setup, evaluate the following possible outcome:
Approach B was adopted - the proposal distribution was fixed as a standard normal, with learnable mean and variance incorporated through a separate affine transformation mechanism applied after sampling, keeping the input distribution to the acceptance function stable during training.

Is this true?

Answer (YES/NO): YES